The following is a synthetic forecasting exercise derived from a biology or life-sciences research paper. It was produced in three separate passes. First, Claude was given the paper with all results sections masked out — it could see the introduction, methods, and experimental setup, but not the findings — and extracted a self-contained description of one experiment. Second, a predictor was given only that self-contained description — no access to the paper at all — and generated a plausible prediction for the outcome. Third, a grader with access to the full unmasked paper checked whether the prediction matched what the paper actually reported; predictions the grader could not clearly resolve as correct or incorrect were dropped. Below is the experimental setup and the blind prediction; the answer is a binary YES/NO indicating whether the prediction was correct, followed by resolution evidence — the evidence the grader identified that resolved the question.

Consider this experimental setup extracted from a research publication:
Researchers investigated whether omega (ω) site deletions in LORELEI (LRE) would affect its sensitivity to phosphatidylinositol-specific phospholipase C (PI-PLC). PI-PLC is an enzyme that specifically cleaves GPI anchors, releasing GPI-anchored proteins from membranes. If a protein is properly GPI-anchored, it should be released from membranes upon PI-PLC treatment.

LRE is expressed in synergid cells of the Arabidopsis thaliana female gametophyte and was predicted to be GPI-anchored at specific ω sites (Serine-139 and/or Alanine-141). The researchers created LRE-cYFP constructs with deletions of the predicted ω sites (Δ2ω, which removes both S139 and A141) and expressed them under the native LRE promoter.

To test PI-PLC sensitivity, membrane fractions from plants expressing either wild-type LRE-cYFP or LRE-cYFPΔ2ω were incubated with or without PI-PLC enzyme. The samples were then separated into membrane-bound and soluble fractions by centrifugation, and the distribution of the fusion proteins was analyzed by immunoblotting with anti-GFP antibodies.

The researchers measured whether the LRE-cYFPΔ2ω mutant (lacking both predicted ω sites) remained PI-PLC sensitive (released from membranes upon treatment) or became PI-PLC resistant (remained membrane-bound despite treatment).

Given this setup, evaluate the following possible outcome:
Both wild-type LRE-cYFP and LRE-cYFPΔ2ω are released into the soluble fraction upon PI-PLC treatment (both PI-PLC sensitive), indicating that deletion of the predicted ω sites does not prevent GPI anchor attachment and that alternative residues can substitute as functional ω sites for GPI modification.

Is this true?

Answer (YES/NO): NO